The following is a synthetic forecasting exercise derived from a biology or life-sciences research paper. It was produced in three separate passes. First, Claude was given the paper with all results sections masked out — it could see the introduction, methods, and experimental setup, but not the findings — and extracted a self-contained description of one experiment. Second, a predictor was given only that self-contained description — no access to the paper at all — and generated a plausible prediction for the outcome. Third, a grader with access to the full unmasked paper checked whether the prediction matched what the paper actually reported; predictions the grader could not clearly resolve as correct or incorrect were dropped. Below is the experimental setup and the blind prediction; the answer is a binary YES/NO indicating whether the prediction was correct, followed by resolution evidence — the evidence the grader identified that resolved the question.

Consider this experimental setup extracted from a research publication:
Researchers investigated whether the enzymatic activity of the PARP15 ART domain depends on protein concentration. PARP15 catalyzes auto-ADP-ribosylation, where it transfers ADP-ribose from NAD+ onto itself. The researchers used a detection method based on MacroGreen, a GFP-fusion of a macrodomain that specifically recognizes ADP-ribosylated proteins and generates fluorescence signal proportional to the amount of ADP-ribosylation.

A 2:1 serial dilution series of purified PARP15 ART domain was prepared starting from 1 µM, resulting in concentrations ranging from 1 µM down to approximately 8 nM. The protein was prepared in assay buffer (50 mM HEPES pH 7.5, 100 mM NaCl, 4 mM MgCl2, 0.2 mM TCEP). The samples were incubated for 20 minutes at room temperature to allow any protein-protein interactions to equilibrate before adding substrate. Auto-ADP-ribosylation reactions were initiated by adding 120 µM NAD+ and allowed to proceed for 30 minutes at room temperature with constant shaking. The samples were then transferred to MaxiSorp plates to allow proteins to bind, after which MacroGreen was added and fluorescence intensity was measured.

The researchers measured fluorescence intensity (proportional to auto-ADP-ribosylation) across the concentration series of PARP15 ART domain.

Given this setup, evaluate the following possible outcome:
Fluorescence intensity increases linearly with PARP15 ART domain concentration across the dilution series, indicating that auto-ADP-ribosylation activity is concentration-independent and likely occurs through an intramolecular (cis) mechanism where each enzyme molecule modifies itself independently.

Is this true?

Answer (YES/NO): NO